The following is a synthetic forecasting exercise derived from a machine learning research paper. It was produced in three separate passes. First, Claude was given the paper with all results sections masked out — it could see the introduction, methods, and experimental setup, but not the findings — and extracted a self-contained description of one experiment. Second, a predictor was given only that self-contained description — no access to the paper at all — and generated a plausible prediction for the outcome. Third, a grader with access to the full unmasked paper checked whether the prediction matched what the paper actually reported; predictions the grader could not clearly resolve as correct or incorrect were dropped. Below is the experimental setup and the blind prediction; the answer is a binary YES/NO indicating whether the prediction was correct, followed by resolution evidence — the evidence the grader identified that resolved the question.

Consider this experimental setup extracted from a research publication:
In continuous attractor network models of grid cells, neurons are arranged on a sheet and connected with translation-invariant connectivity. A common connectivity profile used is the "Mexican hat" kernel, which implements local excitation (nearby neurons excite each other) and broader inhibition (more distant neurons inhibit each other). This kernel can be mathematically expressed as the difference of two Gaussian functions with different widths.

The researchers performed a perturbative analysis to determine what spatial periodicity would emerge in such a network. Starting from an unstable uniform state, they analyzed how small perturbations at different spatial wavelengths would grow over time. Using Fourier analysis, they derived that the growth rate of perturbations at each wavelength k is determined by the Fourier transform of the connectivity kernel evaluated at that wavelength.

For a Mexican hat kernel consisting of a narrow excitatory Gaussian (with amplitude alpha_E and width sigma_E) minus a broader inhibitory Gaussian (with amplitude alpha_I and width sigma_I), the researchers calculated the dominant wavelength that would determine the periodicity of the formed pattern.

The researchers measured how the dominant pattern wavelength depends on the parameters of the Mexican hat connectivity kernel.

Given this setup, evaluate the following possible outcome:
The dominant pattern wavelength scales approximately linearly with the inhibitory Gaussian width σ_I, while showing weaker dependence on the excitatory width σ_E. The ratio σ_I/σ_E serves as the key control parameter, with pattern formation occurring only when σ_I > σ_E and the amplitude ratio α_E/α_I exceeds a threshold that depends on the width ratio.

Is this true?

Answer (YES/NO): NO